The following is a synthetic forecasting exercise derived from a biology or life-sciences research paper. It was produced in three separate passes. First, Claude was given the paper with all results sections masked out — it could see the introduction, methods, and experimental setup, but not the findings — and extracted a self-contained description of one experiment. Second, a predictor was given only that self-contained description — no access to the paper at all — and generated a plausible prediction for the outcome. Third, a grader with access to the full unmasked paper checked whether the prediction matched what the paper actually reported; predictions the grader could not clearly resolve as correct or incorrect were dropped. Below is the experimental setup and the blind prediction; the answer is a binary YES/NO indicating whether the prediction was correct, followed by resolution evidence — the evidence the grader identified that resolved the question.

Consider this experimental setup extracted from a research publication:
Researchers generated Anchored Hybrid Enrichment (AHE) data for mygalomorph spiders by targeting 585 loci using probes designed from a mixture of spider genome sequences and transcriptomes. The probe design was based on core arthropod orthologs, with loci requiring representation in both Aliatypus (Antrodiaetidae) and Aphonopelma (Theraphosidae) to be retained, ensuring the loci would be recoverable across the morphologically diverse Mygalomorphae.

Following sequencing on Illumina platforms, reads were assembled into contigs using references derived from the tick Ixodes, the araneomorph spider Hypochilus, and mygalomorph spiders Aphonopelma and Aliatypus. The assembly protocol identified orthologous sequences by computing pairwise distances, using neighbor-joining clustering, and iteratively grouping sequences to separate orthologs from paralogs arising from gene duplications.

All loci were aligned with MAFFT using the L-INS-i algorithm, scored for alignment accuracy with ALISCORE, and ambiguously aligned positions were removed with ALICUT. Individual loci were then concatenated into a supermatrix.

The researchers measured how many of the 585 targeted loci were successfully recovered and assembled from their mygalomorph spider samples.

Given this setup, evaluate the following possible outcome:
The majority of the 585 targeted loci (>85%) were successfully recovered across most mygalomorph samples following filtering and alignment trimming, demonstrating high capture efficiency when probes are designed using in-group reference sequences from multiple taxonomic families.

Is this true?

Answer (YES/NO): NO